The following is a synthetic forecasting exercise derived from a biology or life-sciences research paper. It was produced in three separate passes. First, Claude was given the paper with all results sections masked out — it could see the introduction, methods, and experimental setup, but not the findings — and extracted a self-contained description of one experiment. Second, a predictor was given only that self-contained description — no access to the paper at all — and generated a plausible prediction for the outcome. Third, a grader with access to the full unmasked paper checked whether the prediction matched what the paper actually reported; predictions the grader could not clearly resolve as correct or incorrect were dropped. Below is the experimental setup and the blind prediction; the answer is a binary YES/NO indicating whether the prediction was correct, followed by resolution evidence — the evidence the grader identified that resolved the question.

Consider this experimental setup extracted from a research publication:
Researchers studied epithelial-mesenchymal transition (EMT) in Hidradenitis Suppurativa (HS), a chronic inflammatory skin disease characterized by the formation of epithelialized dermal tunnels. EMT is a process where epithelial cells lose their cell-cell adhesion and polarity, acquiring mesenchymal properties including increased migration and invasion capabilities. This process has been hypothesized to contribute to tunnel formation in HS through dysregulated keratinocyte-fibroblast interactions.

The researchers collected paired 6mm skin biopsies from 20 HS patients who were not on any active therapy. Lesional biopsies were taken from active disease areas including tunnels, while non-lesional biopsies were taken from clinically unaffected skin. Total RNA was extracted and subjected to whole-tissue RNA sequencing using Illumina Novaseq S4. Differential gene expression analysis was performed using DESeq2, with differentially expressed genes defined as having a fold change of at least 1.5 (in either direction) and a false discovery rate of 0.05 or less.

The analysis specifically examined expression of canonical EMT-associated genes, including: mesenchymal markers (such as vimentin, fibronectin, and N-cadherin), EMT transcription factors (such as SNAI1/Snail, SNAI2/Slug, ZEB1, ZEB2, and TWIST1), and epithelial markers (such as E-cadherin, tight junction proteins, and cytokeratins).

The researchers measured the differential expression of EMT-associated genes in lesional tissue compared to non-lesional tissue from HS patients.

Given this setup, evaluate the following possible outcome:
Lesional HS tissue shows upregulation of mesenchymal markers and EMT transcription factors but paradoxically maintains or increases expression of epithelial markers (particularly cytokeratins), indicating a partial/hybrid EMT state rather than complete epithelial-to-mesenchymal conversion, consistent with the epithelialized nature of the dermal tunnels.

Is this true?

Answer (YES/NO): NO